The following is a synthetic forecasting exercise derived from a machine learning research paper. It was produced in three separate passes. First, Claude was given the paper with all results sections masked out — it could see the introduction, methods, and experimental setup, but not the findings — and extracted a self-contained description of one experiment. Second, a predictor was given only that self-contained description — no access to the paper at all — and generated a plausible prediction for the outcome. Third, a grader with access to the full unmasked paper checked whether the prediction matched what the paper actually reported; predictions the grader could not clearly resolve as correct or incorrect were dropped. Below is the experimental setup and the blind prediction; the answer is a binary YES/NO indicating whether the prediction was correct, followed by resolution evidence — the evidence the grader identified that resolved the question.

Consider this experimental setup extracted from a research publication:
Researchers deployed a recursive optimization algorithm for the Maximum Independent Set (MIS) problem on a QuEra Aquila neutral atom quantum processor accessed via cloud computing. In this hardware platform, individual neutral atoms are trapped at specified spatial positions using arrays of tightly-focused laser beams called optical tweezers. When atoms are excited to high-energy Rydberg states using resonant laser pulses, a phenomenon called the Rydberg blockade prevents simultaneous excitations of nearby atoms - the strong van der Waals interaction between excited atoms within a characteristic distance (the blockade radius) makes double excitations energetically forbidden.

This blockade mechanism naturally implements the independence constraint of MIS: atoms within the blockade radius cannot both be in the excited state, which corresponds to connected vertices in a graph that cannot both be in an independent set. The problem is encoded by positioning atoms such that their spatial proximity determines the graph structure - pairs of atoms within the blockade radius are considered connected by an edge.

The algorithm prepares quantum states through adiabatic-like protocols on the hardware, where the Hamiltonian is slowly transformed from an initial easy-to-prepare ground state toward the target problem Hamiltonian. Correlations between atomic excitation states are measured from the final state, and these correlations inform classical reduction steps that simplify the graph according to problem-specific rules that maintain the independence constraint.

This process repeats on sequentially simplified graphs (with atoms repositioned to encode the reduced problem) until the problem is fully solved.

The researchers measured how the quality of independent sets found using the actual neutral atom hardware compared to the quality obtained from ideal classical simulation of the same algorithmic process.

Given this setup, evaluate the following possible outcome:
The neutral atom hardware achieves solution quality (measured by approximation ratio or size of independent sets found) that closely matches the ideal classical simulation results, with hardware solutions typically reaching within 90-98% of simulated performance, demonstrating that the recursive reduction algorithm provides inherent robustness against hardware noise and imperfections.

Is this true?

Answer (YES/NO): NO